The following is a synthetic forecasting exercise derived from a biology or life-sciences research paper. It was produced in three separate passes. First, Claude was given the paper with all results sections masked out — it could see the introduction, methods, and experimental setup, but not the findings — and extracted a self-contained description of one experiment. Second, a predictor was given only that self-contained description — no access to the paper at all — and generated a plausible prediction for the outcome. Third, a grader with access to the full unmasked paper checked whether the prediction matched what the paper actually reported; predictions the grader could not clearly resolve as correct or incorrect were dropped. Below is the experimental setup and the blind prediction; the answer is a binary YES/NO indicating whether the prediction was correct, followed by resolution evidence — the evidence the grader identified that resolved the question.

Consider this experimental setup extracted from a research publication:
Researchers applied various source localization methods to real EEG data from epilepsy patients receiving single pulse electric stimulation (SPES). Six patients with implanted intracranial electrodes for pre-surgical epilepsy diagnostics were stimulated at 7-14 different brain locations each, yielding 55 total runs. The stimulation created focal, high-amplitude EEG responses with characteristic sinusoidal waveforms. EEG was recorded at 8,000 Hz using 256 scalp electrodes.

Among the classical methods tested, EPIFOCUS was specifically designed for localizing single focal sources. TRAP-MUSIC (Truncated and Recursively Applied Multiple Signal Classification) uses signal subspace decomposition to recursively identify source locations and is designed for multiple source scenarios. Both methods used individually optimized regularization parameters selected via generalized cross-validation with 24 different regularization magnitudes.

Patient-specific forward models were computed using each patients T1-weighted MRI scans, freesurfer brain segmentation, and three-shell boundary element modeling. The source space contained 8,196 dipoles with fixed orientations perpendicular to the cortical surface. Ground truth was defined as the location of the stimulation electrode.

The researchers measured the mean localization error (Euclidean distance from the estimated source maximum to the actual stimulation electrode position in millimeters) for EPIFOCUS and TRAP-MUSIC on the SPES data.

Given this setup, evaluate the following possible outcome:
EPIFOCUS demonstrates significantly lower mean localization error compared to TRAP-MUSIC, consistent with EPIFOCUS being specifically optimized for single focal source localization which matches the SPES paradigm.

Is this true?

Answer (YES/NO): NO